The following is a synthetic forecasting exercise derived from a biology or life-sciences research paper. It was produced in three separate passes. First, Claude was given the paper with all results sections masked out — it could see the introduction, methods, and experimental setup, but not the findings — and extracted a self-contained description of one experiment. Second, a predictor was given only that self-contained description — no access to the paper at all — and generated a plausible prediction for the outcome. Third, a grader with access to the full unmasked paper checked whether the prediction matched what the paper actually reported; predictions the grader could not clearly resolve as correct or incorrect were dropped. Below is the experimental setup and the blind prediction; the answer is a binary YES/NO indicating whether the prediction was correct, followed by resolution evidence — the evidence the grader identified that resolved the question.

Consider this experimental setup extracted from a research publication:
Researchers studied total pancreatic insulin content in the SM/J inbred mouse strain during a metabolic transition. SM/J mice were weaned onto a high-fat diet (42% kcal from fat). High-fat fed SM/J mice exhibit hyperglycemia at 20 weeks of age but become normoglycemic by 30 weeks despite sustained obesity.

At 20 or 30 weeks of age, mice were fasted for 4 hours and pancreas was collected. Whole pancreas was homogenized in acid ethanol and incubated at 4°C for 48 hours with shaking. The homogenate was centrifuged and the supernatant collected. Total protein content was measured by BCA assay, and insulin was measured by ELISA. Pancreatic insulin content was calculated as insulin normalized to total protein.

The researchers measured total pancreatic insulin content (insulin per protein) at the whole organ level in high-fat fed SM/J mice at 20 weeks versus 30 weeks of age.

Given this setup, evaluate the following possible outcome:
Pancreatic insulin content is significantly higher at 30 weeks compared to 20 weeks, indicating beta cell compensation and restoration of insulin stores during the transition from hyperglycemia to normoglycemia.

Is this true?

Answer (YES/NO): YES